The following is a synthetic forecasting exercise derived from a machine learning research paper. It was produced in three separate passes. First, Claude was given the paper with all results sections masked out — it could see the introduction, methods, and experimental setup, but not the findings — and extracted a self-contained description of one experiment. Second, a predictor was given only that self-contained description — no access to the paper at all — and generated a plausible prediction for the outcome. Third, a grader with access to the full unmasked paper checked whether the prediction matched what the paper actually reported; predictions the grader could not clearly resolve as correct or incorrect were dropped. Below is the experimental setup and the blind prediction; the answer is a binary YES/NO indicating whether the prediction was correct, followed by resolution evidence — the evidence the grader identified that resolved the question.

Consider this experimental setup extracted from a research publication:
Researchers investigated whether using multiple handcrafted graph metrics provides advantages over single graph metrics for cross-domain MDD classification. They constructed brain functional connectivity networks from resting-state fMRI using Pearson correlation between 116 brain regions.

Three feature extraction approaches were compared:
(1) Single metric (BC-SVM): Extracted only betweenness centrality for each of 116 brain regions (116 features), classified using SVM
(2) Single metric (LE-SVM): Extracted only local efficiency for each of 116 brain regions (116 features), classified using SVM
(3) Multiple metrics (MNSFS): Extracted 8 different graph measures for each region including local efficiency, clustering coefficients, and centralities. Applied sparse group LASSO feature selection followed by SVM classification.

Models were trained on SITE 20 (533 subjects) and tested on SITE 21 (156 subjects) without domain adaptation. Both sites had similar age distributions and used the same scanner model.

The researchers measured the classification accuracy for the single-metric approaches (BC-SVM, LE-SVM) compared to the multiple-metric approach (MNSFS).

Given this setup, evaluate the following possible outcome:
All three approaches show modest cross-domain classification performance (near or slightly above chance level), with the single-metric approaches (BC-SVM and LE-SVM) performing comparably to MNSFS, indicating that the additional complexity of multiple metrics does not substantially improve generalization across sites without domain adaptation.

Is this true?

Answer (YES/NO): YES